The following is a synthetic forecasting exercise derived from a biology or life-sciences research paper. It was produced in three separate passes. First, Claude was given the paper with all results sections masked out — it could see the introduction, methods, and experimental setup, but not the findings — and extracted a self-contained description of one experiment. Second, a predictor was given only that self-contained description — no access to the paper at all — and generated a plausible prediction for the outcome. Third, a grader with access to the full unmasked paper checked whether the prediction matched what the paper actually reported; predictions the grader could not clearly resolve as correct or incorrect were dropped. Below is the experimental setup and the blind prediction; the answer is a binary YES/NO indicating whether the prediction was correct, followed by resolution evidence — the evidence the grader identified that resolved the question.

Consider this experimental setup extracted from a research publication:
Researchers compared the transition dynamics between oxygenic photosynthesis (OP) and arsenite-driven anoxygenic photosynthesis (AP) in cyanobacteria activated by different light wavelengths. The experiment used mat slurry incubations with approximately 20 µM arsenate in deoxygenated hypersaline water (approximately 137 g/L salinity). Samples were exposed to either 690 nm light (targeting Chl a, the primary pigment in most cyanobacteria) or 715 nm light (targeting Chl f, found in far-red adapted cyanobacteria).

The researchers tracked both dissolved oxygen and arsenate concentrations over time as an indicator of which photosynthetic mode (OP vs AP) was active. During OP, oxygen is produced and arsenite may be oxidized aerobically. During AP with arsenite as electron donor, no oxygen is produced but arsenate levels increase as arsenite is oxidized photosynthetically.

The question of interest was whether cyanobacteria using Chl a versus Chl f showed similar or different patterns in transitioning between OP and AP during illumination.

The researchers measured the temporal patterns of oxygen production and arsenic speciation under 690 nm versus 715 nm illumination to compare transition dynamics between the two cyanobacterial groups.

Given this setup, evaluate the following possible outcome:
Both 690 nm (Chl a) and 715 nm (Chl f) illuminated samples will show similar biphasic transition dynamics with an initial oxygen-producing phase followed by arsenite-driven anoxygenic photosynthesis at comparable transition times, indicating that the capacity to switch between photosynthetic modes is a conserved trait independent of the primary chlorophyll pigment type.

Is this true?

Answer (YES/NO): NO